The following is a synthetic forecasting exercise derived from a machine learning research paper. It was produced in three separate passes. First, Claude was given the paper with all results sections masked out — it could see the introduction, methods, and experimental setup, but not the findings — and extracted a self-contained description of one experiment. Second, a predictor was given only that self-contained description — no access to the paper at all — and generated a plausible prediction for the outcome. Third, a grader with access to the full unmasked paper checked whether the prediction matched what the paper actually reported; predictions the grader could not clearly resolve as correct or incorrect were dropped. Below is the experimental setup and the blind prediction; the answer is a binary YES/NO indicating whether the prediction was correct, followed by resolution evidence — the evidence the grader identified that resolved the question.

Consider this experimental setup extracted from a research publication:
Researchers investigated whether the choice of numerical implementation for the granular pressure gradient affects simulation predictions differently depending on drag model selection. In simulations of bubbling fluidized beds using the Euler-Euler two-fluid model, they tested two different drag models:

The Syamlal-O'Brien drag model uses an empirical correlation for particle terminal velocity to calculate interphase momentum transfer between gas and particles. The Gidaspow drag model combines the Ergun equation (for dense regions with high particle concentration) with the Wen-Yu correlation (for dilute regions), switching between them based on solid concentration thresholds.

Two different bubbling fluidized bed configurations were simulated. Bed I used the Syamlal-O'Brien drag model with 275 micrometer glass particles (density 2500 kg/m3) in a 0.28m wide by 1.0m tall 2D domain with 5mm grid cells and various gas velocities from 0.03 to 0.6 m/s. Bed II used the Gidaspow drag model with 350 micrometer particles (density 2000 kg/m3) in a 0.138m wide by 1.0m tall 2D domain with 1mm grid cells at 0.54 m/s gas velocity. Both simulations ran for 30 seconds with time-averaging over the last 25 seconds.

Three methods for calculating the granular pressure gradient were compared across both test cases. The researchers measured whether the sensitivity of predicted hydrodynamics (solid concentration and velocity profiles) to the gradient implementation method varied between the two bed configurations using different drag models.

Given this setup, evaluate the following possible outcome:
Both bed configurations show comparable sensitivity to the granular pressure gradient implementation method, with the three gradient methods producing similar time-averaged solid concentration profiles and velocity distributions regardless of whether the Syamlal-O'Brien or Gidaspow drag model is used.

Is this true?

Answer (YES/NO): YES